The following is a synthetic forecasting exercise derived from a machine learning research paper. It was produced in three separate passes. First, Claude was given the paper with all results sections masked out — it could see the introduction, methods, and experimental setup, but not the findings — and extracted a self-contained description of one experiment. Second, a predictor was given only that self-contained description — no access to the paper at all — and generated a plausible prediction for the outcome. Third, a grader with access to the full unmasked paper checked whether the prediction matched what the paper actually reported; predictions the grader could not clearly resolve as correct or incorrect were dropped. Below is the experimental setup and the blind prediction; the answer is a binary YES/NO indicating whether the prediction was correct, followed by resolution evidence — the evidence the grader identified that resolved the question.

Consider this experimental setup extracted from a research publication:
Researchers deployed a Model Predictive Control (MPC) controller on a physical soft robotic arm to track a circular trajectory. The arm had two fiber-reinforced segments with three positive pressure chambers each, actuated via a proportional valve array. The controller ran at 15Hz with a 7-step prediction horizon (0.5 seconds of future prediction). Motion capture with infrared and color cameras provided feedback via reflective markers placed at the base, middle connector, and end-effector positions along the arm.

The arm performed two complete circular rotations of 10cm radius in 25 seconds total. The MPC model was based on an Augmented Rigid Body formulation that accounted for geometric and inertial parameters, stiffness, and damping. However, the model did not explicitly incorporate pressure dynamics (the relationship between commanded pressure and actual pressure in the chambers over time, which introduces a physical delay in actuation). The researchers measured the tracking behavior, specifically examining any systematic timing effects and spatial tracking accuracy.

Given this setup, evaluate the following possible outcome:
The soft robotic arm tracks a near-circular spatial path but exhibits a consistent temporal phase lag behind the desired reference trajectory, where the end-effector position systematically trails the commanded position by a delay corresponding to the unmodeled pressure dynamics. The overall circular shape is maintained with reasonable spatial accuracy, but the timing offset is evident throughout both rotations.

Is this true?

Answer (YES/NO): YES